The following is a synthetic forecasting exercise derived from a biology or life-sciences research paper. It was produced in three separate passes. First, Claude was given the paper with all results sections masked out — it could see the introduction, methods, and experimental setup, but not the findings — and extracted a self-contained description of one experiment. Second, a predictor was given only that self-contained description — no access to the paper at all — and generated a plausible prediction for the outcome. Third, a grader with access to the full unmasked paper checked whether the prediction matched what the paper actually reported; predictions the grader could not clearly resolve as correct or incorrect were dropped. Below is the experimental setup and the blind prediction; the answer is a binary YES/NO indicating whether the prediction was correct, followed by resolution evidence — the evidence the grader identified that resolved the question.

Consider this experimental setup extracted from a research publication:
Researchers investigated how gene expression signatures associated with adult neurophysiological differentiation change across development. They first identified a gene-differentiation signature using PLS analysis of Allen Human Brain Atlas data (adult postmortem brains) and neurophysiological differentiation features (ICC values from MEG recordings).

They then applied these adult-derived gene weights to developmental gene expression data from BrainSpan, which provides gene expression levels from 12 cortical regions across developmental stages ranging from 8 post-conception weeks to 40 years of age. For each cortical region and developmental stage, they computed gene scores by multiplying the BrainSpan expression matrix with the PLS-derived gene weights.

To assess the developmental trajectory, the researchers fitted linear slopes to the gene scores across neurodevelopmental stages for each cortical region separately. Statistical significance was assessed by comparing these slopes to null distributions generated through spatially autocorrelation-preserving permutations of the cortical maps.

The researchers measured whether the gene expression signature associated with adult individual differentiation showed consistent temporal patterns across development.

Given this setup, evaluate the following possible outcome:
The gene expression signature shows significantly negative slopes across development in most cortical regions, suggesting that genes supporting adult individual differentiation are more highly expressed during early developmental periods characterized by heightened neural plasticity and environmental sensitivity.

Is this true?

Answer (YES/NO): NO